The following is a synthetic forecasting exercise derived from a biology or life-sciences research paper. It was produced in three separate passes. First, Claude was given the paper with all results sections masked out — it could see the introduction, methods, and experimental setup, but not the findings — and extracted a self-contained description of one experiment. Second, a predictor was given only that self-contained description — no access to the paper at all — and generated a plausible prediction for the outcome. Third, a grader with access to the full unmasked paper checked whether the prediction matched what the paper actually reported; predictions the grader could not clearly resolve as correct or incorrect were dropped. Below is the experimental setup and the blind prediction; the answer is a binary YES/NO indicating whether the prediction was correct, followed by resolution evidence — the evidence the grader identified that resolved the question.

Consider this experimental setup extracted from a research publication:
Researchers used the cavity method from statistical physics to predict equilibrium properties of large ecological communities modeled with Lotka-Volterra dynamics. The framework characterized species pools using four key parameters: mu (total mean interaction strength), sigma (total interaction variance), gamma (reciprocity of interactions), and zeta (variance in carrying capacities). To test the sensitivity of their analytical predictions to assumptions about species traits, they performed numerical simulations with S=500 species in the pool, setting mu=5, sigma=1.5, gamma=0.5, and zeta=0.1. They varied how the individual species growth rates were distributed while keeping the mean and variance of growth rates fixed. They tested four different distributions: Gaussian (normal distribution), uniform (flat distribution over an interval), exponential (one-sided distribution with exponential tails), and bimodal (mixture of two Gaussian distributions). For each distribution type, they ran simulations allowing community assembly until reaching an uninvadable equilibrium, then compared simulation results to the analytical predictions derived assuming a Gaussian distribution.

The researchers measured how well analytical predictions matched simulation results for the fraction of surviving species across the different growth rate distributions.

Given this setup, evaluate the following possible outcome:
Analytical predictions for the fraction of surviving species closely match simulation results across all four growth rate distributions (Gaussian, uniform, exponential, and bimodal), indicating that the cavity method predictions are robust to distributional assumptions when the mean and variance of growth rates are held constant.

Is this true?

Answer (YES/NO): NO